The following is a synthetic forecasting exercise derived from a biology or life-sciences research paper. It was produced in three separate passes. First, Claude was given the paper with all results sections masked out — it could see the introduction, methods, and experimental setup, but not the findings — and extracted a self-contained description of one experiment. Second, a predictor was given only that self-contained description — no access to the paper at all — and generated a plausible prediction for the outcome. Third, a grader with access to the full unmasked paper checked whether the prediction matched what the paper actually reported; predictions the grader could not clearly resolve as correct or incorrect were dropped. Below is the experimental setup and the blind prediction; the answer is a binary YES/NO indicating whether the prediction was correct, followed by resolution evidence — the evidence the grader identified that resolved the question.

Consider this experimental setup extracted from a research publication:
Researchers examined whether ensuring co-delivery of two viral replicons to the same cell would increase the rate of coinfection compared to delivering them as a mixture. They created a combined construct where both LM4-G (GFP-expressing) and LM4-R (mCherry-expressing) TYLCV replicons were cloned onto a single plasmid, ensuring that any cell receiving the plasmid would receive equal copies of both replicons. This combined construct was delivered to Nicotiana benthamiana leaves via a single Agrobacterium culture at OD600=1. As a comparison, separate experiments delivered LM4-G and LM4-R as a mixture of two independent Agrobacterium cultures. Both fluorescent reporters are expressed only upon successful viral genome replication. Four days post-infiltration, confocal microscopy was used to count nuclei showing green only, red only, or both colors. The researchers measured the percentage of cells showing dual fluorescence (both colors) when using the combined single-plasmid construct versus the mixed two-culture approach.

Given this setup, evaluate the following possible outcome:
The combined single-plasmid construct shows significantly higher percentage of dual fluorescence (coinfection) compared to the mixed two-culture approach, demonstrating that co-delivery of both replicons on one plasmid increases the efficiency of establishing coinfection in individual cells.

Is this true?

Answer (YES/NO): NO